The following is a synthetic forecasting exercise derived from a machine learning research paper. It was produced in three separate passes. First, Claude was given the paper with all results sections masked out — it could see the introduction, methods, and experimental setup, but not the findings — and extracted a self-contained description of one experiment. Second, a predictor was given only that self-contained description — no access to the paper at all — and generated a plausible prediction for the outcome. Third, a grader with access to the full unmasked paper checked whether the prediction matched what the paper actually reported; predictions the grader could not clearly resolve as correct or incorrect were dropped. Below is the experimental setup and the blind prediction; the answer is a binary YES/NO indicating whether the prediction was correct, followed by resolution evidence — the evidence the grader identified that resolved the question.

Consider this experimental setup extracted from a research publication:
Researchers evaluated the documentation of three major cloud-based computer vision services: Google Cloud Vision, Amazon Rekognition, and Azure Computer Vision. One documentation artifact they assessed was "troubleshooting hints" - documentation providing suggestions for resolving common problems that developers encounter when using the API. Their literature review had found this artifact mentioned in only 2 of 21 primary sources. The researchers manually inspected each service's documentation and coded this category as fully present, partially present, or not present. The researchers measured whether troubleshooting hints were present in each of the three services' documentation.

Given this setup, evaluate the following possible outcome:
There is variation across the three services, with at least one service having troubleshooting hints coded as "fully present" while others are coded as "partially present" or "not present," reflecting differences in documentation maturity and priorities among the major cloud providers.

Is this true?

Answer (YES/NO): NO